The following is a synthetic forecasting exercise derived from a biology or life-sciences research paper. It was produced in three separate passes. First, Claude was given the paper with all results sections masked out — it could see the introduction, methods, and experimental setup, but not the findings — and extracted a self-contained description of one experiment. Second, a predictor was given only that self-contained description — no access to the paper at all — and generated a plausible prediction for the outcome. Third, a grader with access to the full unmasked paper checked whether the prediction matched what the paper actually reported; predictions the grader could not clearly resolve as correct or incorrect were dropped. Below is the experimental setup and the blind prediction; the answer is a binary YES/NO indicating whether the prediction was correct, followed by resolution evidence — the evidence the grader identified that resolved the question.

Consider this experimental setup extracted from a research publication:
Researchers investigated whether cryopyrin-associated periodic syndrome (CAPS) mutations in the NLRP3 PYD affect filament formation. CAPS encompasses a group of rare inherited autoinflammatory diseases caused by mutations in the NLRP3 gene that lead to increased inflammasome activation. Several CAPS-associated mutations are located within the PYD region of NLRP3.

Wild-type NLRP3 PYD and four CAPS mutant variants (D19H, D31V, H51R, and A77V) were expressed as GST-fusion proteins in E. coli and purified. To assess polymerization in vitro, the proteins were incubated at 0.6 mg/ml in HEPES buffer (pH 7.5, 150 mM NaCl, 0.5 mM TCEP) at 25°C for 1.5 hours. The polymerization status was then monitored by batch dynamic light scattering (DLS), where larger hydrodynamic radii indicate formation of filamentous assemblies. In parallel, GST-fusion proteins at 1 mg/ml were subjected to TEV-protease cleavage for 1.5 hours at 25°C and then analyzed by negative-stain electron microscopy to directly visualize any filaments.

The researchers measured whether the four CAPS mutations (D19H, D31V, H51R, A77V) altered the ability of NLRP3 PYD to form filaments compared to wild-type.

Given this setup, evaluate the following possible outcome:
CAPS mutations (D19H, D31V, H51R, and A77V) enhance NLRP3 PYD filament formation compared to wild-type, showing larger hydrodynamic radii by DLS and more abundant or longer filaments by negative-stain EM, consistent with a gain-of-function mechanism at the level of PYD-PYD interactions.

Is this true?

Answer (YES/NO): NO